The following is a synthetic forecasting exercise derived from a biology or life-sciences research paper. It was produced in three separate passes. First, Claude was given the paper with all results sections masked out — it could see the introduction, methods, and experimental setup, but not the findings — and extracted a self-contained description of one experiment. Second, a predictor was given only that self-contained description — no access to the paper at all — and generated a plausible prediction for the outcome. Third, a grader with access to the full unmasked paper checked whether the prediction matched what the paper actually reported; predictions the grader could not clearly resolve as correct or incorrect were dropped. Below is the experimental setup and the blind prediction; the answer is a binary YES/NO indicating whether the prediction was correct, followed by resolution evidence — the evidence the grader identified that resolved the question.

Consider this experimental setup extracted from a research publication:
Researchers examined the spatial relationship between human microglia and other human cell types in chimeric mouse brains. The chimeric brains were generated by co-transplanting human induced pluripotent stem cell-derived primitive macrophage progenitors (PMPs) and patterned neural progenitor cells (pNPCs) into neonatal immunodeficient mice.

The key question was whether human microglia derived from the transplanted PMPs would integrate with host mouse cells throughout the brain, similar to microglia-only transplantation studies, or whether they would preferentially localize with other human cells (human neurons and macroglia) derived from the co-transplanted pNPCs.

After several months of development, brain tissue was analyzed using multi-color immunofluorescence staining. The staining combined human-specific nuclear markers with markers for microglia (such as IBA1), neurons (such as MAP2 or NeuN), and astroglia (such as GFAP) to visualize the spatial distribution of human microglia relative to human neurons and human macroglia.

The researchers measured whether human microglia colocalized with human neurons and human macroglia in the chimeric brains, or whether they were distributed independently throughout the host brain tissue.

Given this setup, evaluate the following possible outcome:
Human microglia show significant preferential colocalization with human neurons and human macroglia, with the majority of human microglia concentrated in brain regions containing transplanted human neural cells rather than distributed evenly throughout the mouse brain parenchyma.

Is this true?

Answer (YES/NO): YES